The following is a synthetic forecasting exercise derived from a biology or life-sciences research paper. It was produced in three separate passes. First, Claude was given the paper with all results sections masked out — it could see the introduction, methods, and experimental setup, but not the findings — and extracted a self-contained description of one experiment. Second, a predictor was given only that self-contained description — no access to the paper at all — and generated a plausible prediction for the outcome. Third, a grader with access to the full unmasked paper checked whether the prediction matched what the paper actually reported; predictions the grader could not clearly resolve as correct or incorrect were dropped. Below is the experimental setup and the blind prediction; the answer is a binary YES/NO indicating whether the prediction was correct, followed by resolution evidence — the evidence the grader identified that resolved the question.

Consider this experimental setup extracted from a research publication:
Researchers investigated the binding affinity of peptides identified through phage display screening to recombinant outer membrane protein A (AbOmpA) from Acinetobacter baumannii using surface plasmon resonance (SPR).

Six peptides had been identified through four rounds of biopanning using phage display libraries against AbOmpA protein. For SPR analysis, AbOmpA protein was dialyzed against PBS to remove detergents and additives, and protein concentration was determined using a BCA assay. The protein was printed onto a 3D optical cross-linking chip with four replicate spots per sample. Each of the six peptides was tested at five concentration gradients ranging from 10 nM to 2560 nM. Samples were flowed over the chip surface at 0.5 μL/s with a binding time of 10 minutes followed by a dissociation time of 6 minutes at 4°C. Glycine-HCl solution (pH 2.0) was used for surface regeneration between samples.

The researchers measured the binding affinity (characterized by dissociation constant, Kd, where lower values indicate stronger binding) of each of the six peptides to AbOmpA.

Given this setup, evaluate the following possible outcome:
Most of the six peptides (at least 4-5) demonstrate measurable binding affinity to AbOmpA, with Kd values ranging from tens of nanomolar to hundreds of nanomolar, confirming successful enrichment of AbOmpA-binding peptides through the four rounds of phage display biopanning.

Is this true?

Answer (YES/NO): NO